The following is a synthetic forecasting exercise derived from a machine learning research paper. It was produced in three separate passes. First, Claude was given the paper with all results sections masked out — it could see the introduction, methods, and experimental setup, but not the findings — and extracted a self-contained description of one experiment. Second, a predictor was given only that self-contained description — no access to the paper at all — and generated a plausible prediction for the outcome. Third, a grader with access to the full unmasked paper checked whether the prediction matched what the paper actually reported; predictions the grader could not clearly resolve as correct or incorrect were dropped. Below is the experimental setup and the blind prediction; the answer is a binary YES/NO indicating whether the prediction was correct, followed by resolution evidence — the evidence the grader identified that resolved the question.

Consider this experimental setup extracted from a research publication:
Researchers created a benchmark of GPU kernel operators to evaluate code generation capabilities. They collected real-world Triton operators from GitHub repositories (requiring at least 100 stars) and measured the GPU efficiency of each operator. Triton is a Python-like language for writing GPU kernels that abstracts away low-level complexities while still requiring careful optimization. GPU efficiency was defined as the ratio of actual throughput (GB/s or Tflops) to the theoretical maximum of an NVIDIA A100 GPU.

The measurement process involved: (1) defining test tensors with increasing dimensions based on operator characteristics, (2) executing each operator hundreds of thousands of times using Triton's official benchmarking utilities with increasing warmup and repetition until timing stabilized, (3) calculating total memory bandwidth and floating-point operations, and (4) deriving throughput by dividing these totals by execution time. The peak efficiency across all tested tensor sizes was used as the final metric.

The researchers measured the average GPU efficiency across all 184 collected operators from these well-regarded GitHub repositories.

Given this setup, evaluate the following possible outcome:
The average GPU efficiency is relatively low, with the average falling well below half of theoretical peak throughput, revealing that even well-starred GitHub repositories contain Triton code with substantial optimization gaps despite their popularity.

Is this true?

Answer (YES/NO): NO